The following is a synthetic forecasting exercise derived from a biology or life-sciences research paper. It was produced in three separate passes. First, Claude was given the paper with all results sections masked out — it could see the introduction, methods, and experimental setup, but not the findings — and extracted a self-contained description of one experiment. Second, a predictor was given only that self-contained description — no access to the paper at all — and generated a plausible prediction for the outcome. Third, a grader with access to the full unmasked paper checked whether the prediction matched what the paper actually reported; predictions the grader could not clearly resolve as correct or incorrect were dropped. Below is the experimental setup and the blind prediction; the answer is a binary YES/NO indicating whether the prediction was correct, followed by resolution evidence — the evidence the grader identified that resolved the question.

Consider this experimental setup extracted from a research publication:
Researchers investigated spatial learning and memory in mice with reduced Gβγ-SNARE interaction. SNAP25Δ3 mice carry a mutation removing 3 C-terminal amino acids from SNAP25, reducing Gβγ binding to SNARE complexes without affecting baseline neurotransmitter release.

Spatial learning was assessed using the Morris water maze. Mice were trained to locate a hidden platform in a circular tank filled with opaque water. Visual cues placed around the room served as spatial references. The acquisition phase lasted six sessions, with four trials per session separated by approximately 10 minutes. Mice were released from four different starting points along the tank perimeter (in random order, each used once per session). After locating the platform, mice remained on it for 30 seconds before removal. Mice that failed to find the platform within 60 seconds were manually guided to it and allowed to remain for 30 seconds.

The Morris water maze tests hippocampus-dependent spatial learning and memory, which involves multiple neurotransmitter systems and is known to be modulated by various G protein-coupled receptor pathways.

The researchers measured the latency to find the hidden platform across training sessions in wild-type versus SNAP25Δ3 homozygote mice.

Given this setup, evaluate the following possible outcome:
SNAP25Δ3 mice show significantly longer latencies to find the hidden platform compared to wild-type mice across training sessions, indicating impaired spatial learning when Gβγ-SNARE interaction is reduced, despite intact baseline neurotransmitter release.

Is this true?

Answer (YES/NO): YES